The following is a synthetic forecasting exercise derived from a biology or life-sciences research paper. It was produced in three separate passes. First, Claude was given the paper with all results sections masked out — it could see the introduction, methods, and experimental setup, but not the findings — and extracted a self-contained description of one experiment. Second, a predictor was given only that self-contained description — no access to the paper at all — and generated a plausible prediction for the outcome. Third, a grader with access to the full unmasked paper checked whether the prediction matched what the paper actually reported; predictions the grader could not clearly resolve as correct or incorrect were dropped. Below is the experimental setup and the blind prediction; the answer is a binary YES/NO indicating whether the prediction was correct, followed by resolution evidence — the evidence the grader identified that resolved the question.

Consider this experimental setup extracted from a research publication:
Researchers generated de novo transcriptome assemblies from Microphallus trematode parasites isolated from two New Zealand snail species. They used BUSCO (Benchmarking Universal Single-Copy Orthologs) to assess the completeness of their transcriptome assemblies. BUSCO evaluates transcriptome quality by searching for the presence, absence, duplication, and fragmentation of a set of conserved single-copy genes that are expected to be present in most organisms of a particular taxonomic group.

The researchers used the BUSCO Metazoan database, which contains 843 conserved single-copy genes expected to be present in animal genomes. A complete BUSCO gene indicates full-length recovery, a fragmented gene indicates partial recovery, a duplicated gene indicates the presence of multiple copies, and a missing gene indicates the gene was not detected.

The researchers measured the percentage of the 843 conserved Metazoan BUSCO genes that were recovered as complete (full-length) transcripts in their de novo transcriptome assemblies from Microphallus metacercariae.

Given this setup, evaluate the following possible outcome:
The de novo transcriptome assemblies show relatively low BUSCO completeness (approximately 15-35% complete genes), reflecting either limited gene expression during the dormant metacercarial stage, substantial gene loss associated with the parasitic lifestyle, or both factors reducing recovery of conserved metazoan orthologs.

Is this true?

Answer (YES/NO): NO